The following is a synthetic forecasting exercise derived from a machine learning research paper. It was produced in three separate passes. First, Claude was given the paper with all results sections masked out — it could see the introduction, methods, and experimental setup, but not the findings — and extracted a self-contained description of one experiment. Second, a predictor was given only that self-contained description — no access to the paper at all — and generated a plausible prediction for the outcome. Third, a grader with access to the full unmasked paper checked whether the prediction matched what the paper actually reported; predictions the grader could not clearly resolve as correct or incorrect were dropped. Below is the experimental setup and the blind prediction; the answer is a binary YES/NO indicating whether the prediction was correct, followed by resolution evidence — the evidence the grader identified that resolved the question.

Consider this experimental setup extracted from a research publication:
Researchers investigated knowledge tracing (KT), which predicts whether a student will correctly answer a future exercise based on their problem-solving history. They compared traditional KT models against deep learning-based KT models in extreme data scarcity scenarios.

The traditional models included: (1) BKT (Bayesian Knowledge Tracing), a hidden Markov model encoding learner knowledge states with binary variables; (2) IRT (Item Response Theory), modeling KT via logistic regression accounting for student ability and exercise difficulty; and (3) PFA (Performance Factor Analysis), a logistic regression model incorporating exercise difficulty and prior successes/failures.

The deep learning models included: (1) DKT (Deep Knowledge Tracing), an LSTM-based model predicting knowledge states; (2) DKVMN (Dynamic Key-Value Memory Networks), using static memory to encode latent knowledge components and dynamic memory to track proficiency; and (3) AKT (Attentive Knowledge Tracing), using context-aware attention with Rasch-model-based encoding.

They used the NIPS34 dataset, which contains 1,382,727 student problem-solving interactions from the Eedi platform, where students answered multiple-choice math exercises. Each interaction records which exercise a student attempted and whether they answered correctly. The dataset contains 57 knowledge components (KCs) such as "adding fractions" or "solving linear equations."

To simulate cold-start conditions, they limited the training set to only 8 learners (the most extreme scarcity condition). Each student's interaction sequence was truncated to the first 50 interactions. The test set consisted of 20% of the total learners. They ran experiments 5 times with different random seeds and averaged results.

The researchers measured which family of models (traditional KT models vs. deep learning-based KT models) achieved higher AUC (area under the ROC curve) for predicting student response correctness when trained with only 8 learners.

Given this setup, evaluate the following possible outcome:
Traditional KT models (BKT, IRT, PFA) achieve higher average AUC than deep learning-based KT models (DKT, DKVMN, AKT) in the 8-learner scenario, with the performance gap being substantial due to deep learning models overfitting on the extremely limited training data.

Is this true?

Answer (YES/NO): NO